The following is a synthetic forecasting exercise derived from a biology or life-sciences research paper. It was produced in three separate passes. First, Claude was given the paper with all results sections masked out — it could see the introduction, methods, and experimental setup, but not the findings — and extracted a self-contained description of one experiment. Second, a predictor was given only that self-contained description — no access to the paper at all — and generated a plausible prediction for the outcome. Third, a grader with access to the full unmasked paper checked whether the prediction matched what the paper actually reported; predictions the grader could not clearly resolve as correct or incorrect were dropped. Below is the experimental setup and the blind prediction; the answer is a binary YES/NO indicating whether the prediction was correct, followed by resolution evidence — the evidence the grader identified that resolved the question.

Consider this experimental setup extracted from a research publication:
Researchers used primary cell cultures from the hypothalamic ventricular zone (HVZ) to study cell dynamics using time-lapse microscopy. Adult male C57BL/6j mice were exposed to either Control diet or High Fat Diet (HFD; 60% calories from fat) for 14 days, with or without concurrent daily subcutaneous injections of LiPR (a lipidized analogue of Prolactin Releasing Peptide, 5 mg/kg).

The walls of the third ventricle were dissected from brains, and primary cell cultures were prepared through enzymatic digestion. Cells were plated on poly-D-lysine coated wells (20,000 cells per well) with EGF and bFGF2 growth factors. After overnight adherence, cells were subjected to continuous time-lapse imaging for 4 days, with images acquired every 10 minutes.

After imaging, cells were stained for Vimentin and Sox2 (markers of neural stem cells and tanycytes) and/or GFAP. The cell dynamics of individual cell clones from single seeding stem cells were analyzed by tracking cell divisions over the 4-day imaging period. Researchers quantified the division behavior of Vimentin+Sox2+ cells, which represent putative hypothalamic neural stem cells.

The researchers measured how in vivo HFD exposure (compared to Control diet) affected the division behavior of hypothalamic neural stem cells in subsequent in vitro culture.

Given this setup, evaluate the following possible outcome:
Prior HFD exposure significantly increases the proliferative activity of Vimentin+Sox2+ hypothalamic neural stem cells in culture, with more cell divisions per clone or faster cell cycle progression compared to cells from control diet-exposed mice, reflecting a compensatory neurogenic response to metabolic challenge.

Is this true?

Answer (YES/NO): YES